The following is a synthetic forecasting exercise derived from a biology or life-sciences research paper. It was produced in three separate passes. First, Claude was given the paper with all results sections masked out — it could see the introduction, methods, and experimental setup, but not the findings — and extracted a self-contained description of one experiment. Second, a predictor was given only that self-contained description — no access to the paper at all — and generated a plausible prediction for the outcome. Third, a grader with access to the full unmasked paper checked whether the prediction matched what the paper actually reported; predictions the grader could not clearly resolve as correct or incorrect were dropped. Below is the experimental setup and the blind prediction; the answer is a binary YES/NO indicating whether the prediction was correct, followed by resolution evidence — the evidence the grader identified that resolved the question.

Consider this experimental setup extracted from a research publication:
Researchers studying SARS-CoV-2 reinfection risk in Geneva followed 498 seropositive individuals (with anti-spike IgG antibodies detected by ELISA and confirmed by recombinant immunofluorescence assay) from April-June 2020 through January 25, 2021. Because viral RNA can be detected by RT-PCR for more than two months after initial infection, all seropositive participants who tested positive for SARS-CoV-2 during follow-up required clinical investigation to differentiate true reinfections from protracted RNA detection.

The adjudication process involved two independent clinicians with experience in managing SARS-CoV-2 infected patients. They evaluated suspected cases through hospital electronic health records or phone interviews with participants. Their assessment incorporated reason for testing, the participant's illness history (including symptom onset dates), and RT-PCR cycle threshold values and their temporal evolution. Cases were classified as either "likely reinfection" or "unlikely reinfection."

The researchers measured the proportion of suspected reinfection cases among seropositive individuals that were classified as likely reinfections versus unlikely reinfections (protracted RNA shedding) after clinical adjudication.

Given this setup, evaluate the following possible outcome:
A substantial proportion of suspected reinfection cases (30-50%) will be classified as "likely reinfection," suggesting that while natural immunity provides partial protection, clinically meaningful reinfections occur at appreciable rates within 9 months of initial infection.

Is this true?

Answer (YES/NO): NO